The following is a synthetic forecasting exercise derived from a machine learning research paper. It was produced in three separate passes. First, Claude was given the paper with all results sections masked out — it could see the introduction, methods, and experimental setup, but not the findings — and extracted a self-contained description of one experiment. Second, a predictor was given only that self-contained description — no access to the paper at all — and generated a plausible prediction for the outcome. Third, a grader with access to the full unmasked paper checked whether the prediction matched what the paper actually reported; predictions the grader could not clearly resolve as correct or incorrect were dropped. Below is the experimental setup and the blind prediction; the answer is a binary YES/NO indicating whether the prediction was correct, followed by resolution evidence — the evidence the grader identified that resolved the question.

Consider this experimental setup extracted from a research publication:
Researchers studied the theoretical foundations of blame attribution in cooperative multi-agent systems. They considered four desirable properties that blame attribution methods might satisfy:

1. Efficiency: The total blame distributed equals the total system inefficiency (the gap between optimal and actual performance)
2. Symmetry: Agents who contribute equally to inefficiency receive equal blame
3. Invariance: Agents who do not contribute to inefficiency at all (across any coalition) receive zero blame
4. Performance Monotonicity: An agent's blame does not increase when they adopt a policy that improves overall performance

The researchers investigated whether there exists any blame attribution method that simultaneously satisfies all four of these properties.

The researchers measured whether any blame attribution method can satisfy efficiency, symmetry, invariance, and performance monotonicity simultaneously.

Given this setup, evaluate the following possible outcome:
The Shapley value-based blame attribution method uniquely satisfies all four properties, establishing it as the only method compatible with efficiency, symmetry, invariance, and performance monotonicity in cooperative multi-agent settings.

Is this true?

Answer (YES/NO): NO